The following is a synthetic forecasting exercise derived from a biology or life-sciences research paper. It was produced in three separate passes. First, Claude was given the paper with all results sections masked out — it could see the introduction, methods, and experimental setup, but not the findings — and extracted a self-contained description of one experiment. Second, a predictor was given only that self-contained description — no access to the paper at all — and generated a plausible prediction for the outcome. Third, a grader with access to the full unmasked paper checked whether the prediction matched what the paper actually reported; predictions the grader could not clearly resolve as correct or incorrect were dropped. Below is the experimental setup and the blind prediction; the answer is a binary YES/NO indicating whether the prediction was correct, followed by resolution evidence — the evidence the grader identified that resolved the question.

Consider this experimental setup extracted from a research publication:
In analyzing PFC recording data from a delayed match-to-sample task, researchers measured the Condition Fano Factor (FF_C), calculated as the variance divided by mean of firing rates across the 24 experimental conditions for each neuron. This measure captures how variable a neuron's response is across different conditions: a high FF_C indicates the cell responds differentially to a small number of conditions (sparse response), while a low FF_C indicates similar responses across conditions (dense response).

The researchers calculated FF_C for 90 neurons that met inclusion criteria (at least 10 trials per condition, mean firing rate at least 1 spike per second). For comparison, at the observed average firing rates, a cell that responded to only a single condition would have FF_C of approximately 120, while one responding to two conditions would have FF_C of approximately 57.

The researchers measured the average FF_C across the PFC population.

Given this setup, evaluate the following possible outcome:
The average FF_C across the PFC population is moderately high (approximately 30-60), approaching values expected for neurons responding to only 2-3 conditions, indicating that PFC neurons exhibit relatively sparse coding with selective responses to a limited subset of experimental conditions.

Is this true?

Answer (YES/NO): NO